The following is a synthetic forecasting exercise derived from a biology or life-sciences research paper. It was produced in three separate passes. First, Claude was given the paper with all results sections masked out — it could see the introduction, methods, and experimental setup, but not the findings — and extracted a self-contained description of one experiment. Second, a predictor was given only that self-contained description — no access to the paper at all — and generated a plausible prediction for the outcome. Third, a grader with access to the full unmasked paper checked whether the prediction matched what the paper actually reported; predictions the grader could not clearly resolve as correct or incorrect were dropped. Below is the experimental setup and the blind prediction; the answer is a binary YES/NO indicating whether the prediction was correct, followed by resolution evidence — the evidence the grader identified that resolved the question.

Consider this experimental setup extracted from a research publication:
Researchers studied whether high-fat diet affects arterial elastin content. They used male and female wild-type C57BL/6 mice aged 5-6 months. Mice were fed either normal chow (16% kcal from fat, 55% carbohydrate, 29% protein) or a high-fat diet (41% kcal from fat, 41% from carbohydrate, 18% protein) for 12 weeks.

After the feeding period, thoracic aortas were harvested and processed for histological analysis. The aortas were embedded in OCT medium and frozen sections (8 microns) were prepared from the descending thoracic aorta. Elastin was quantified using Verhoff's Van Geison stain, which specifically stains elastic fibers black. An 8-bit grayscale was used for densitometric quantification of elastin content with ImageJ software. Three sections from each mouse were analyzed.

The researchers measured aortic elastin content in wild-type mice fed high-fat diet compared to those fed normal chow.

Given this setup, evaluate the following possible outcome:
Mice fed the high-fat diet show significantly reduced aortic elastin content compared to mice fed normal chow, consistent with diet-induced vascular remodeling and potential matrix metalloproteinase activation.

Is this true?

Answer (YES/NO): NO